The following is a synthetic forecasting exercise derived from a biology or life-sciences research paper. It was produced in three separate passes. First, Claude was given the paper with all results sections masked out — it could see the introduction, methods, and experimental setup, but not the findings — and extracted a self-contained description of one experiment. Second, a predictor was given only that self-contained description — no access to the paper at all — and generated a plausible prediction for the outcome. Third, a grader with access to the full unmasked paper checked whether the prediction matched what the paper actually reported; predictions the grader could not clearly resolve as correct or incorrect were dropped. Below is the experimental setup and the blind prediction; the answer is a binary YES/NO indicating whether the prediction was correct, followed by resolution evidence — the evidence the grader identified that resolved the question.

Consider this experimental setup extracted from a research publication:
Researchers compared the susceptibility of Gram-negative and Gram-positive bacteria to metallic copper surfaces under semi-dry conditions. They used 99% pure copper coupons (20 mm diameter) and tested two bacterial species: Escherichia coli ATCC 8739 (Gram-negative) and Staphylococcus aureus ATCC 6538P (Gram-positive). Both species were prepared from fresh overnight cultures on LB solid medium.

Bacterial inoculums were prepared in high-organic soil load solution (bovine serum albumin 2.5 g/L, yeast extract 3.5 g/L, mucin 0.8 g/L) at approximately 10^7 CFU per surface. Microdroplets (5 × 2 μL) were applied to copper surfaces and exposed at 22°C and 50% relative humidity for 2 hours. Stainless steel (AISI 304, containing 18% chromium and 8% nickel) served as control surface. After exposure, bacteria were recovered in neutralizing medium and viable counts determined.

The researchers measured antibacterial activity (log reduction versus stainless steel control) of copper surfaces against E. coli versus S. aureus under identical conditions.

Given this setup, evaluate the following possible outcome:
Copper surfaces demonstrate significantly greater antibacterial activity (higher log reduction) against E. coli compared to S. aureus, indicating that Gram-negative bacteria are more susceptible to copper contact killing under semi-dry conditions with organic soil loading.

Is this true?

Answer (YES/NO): NO